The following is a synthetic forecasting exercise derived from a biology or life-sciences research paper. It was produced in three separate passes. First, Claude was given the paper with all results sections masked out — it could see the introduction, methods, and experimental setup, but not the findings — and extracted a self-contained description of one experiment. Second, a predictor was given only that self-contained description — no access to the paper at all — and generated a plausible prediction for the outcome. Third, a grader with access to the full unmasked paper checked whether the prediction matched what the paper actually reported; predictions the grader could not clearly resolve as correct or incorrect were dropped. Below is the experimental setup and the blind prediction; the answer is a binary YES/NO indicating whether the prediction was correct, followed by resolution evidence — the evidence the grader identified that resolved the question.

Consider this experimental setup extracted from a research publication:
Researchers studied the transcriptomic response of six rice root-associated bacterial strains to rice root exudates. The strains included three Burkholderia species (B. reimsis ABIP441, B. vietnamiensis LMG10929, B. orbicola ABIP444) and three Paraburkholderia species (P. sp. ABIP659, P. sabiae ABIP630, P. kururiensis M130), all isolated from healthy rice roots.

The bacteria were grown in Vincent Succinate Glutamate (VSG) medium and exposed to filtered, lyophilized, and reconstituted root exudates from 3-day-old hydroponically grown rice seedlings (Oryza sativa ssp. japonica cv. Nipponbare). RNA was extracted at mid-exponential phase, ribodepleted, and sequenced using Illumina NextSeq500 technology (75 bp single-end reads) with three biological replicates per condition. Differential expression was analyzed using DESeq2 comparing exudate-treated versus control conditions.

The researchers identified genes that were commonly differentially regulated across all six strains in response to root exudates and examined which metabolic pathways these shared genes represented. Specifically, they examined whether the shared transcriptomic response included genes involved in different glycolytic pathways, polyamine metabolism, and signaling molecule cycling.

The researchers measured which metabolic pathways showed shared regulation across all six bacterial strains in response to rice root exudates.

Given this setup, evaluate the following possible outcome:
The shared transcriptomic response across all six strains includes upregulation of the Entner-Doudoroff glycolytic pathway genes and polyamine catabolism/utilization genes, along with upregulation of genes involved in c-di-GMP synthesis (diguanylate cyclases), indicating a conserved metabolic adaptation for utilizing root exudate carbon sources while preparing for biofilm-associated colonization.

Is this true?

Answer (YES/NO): NO